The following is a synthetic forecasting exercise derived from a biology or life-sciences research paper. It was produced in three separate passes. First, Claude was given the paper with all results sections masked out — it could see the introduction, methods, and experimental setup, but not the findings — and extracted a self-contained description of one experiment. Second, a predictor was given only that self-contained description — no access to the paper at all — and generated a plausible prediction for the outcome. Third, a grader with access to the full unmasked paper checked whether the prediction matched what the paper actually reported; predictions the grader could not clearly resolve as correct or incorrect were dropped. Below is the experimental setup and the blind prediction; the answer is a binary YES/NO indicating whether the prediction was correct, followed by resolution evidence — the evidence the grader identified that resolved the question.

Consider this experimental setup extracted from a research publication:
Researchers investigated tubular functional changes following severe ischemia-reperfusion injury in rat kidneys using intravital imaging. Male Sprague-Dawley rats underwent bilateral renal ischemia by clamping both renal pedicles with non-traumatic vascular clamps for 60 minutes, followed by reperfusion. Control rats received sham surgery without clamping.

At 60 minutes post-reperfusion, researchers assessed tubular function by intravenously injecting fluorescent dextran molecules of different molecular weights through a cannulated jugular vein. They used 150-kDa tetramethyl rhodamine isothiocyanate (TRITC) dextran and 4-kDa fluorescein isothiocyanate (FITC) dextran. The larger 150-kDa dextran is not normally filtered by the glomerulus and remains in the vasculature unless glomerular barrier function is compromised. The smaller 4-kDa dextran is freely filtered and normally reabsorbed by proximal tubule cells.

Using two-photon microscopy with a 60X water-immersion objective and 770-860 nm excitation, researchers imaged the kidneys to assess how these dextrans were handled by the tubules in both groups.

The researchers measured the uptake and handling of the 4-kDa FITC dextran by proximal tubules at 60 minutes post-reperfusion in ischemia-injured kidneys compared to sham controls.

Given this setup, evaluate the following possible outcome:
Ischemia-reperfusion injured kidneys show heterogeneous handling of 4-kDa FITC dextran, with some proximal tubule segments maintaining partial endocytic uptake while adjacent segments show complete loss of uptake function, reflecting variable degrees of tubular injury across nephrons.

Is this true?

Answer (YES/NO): NO